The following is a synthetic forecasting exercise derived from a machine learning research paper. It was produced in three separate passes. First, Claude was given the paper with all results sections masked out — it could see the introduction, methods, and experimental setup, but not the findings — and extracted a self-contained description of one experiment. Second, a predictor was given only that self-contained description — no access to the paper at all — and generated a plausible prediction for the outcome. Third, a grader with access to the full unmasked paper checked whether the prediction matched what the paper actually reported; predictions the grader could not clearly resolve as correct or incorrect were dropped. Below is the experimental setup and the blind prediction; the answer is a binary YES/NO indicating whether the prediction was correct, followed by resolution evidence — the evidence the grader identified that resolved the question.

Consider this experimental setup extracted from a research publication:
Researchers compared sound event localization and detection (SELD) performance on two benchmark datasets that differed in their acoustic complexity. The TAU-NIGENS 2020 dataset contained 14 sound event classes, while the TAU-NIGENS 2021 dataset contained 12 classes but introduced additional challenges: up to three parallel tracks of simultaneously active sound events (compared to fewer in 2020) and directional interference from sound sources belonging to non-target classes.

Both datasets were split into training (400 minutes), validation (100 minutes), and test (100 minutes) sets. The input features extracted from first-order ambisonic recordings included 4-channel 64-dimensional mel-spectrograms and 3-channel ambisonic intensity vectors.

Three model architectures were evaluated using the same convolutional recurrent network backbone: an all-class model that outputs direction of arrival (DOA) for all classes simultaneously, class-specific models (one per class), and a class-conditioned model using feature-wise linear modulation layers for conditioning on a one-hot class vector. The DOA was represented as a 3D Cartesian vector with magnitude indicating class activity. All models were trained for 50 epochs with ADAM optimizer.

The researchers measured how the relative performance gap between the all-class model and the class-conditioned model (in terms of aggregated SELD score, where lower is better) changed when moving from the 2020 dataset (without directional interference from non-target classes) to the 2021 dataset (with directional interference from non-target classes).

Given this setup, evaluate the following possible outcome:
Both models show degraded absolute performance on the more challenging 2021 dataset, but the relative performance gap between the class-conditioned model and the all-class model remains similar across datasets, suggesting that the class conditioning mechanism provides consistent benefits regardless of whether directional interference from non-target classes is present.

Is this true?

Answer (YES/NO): NO